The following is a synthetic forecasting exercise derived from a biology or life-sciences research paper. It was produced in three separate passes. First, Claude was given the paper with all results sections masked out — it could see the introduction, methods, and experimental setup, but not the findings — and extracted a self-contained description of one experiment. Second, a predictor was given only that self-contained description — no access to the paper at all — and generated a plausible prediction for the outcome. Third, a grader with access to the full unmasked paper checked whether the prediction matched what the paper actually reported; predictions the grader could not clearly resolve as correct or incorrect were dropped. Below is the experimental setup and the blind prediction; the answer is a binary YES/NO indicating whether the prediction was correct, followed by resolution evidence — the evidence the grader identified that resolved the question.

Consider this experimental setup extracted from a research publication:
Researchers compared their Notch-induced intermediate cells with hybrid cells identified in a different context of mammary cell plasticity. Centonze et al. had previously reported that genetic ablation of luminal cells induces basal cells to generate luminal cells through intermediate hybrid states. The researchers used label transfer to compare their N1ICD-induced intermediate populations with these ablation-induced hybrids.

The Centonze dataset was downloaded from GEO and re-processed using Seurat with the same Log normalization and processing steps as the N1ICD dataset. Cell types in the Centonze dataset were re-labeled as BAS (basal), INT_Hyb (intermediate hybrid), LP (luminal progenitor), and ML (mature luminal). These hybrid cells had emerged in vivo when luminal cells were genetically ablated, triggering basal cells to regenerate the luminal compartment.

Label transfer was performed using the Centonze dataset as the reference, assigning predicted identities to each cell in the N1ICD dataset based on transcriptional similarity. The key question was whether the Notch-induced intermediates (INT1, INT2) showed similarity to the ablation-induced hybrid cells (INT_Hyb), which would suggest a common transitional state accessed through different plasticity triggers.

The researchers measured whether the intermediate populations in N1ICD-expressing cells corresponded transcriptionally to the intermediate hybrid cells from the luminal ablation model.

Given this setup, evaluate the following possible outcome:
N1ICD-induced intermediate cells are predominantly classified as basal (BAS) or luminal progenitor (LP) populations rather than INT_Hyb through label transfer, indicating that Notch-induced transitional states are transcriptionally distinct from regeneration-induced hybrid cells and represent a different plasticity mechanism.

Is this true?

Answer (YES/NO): NO